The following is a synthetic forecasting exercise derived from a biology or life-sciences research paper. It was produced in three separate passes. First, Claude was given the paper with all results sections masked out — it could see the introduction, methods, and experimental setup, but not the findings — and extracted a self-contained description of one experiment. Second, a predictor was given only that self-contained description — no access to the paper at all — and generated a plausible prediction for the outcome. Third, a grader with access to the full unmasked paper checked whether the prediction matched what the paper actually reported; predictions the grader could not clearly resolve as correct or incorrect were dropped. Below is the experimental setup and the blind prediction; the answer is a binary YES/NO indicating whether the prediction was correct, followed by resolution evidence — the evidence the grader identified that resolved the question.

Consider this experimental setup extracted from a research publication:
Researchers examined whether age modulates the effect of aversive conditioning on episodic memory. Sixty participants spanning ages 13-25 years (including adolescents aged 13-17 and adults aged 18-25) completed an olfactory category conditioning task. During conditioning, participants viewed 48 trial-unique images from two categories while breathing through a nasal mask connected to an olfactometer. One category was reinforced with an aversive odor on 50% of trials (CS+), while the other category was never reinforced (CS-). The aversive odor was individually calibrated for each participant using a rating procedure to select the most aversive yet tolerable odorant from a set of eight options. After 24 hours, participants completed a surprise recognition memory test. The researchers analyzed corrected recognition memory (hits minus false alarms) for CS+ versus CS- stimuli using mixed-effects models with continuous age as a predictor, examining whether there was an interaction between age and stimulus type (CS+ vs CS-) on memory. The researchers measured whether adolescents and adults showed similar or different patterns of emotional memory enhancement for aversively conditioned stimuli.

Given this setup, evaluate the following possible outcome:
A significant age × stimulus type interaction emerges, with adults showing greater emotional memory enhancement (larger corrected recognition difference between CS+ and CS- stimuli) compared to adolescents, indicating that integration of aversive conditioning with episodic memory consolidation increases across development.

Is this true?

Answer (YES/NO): NO